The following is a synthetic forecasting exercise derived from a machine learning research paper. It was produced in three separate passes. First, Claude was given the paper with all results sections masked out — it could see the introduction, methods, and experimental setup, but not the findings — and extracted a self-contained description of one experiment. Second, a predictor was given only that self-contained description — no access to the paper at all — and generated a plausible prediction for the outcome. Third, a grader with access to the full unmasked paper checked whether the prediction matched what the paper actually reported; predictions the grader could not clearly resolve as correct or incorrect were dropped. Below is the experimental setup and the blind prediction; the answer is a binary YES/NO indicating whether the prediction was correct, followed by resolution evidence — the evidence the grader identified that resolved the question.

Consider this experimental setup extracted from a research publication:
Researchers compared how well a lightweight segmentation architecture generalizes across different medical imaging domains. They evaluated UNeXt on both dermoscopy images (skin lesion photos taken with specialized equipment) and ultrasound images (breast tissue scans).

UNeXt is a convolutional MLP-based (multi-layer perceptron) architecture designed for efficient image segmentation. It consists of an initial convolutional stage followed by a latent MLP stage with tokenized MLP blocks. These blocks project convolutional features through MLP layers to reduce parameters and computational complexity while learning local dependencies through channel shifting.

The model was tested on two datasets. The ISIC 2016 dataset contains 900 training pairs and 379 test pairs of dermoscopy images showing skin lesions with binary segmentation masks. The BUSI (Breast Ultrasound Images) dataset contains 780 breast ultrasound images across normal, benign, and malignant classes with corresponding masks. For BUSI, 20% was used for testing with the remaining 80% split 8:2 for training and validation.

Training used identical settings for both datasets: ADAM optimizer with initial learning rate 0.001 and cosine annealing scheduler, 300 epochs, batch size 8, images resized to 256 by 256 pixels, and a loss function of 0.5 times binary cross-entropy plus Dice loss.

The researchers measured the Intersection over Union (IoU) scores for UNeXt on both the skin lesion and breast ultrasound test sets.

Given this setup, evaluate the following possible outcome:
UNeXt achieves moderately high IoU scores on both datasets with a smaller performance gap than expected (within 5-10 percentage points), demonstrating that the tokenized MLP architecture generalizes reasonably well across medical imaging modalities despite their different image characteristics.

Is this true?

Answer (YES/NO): NO